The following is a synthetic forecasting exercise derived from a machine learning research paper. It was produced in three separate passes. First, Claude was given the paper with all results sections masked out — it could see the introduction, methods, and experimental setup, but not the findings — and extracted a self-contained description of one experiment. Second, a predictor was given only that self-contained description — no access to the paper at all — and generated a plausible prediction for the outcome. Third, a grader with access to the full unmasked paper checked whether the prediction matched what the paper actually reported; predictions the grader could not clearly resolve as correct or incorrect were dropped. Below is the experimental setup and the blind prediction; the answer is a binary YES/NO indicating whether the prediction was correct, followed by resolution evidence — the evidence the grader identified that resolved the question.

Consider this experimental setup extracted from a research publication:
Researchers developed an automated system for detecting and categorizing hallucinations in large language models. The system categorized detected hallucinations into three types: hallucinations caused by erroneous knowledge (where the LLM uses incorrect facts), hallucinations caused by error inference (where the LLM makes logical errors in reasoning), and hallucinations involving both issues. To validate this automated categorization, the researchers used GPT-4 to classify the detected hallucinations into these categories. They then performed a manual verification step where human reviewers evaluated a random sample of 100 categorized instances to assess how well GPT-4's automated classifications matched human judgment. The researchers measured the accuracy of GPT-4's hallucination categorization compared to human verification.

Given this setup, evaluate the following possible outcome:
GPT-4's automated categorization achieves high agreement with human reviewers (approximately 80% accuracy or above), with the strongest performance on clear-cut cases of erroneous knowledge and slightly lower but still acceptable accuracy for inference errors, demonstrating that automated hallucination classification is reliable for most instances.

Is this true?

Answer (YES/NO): NO